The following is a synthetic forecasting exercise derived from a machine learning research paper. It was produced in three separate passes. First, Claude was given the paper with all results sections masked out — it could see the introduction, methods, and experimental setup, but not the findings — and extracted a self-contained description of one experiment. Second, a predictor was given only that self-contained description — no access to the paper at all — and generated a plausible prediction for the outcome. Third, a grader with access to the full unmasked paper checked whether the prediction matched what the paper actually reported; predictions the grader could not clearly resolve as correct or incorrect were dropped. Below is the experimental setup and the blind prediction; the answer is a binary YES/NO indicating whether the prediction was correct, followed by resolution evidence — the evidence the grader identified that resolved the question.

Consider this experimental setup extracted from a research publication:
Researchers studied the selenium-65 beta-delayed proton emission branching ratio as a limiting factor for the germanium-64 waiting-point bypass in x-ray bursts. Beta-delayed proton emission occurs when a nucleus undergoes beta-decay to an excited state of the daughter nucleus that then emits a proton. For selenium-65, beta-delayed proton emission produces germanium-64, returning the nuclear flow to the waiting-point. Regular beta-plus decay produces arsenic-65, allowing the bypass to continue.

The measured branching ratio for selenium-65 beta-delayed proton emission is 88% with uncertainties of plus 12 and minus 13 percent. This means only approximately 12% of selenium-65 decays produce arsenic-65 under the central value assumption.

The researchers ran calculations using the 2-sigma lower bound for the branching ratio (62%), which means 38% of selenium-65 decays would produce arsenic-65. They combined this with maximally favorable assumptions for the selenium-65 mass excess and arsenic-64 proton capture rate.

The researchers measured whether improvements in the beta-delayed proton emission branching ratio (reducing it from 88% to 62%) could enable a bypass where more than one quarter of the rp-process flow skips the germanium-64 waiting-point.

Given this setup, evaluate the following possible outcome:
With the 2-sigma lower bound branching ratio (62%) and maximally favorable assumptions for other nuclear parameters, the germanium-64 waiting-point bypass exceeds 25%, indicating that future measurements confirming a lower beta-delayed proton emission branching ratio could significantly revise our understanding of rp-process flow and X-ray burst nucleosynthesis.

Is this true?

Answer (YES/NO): YES